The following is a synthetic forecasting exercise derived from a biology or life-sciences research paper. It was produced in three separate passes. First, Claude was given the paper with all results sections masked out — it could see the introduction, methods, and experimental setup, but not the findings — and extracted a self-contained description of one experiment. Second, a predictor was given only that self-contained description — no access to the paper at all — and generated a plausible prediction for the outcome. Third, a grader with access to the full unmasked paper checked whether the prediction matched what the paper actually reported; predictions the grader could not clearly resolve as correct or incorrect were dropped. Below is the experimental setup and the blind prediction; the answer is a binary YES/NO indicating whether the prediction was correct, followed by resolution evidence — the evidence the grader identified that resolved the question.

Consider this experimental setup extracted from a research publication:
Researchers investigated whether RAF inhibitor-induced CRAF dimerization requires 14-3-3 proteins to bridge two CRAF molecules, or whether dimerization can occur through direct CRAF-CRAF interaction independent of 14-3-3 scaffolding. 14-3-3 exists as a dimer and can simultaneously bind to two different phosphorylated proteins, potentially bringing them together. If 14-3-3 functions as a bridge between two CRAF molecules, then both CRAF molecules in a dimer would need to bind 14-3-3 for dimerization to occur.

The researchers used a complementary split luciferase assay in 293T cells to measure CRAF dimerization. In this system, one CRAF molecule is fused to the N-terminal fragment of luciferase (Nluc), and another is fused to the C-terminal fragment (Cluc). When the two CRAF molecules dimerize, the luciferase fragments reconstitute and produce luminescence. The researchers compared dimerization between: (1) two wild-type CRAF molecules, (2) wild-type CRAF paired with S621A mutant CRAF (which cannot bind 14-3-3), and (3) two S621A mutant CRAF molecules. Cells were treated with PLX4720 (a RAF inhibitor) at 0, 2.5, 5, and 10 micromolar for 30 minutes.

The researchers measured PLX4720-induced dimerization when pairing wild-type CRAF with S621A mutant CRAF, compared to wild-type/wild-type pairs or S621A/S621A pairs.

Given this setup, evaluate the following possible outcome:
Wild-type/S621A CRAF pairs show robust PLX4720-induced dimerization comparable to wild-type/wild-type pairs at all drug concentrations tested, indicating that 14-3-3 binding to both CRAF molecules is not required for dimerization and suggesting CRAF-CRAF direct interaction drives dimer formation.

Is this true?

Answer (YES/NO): NO